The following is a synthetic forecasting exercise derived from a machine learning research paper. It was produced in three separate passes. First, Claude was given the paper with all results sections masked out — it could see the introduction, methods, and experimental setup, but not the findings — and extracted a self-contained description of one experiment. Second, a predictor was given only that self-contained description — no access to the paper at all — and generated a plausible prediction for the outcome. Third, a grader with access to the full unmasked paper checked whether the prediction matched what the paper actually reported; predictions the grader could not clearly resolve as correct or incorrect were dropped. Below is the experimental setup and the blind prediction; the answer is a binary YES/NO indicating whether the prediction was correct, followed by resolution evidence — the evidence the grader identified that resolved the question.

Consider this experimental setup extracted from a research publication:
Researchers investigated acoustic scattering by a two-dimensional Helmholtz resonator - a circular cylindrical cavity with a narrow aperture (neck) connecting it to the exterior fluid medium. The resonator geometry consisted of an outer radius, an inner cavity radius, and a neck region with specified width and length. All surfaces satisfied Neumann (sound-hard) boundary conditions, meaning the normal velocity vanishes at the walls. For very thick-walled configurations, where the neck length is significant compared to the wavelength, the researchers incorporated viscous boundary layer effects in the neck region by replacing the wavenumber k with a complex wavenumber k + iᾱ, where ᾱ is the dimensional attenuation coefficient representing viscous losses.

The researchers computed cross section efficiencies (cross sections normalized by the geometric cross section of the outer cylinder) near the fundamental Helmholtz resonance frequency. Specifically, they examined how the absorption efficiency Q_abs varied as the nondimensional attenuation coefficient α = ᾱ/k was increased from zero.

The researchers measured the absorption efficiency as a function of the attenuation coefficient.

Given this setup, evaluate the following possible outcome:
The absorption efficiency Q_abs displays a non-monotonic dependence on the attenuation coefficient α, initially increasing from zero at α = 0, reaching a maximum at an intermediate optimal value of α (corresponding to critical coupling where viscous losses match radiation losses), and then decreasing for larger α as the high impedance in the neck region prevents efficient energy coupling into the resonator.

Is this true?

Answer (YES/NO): YES